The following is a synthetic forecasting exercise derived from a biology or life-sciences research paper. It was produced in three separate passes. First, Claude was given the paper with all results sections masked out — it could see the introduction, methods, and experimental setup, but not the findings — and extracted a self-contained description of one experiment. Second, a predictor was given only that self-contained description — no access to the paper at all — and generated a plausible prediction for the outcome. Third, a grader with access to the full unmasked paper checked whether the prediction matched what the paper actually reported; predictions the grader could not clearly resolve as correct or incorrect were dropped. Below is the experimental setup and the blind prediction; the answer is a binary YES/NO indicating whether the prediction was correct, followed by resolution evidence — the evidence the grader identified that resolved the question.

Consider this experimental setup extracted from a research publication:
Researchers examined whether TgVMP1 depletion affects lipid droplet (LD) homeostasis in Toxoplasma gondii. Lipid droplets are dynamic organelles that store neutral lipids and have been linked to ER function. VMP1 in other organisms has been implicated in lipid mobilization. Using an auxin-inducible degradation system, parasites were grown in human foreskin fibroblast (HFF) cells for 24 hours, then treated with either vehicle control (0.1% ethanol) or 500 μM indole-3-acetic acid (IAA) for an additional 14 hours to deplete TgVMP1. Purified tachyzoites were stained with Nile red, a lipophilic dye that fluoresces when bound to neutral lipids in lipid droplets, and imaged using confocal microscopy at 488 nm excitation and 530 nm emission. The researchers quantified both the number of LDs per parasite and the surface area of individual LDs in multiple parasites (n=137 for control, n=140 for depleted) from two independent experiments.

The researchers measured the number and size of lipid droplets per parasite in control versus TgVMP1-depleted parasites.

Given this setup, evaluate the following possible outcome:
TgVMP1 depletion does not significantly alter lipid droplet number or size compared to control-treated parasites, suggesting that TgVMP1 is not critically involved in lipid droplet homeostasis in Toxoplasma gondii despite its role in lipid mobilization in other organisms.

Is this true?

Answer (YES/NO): NO